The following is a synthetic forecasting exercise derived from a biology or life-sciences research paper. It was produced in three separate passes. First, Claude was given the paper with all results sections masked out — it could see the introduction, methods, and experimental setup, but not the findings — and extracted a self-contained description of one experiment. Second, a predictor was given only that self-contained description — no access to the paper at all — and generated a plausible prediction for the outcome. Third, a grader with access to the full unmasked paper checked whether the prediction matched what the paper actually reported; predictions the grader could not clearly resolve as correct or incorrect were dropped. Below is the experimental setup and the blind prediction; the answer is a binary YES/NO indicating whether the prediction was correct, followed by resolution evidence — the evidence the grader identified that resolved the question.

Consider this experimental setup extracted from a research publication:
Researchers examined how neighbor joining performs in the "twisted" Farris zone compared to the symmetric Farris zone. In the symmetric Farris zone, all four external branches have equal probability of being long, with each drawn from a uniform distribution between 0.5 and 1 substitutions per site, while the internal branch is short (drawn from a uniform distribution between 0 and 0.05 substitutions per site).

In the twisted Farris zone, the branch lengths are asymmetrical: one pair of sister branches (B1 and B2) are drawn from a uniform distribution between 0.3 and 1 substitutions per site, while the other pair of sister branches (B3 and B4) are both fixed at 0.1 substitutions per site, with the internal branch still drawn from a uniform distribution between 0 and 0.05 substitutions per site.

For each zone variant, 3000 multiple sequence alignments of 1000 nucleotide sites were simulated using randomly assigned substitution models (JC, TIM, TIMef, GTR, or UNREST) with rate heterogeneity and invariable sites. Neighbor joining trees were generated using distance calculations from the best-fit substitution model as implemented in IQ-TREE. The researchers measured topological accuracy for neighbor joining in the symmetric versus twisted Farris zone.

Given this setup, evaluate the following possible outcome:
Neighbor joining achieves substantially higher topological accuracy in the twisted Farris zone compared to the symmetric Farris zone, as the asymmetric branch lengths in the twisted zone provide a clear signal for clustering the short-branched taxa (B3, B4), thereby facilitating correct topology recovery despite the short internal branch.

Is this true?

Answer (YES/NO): NO